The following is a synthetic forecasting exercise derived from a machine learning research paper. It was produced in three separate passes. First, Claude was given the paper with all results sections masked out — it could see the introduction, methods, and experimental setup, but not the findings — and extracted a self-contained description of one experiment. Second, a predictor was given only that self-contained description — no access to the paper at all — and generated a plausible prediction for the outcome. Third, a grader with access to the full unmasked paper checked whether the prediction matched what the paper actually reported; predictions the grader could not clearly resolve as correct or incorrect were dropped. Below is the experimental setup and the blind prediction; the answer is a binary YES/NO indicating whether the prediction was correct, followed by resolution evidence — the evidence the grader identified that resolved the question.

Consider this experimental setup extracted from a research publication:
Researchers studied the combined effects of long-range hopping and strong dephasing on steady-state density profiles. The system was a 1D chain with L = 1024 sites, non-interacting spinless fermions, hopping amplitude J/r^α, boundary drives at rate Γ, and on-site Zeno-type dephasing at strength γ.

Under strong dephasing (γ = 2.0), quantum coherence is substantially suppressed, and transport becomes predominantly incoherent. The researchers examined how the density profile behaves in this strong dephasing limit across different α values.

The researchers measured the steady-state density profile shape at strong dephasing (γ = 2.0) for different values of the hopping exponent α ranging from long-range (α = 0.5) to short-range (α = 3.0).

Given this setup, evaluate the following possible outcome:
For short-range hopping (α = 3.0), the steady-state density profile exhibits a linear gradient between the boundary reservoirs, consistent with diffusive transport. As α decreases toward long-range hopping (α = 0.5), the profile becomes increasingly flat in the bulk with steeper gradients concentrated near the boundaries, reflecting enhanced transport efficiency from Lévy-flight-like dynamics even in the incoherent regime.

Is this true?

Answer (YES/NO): YES